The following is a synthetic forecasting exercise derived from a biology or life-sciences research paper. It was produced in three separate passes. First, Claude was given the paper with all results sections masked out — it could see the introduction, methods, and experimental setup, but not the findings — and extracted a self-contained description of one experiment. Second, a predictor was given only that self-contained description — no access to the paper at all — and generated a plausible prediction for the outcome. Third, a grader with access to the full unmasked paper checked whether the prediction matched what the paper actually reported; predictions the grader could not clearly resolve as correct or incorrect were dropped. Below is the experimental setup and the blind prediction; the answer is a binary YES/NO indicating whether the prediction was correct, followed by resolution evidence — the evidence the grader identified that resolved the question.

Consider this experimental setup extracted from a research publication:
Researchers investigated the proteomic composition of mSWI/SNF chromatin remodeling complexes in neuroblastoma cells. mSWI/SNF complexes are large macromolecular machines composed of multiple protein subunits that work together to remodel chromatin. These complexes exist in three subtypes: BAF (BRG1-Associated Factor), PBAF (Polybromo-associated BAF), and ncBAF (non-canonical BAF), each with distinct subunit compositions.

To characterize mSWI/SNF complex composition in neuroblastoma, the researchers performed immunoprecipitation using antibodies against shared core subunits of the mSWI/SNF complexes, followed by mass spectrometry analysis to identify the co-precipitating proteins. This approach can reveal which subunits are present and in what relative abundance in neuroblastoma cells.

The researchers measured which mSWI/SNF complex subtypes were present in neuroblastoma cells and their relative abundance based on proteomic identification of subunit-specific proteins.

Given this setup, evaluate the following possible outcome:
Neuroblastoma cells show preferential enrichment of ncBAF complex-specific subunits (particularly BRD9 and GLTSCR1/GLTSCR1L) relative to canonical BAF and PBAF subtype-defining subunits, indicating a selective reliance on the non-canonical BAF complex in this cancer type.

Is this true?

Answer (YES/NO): NO